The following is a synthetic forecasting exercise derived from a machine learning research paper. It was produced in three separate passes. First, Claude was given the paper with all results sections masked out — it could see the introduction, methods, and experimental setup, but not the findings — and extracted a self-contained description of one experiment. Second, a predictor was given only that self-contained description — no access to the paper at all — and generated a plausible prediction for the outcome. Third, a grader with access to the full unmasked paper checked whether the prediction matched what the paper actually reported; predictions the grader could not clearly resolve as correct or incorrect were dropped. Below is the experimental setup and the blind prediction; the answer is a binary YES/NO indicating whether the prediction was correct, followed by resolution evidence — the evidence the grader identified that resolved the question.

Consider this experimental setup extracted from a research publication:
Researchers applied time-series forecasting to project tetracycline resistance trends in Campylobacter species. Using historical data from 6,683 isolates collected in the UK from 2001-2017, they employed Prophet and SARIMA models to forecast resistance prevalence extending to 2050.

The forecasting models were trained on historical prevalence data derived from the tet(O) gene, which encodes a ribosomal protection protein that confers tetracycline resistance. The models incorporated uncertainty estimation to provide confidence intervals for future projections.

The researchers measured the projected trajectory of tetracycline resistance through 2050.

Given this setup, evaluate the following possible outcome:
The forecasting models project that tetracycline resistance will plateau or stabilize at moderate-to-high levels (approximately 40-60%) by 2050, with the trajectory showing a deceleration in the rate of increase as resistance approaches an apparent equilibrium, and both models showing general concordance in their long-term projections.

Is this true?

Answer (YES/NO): NO